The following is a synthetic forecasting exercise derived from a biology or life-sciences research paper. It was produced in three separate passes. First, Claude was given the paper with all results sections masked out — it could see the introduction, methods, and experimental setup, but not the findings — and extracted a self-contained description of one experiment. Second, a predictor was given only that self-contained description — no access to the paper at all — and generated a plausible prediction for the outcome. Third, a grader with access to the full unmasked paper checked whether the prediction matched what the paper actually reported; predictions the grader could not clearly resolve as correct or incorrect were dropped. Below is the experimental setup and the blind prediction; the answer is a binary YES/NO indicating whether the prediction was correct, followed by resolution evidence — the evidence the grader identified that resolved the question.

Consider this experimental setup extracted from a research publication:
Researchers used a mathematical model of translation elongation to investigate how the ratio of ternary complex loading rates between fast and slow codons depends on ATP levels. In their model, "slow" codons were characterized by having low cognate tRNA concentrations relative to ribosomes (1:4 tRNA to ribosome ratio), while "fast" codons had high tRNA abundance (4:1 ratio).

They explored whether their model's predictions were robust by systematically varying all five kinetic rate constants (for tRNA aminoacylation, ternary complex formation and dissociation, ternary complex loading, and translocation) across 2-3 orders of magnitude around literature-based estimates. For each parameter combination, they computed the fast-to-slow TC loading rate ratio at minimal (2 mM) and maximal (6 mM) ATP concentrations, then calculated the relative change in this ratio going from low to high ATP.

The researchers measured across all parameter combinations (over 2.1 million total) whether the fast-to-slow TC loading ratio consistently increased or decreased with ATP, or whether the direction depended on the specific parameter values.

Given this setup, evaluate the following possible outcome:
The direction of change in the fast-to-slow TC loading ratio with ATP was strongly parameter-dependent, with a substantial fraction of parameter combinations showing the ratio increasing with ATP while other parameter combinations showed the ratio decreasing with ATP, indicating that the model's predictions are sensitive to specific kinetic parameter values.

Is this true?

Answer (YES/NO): NO